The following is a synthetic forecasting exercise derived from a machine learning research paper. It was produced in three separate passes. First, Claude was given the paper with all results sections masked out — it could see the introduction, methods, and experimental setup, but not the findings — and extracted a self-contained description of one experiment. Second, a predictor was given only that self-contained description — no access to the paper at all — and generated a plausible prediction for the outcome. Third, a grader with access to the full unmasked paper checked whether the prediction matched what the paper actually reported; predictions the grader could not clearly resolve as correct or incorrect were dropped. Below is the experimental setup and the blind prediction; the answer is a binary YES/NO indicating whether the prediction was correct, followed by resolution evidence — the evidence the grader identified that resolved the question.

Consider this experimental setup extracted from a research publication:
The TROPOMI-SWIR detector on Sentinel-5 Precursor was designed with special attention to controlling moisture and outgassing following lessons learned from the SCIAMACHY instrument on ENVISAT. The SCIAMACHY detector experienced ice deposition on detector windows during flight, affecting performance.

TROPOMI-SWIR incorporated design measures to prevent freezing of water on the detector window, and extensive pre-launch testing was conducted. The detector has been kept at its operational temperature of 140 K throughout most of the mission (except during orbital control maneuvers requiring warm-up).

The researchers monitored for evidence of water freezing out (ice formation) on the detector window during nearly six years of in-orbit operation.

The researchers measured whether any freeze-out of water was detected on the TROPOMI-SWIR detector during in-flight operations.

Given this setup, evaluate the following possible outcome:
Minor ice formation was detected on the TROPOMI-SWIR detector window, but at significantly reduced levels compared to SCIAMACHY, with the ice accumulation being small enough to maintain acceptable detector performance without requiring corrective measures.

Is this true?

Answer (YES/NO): NO